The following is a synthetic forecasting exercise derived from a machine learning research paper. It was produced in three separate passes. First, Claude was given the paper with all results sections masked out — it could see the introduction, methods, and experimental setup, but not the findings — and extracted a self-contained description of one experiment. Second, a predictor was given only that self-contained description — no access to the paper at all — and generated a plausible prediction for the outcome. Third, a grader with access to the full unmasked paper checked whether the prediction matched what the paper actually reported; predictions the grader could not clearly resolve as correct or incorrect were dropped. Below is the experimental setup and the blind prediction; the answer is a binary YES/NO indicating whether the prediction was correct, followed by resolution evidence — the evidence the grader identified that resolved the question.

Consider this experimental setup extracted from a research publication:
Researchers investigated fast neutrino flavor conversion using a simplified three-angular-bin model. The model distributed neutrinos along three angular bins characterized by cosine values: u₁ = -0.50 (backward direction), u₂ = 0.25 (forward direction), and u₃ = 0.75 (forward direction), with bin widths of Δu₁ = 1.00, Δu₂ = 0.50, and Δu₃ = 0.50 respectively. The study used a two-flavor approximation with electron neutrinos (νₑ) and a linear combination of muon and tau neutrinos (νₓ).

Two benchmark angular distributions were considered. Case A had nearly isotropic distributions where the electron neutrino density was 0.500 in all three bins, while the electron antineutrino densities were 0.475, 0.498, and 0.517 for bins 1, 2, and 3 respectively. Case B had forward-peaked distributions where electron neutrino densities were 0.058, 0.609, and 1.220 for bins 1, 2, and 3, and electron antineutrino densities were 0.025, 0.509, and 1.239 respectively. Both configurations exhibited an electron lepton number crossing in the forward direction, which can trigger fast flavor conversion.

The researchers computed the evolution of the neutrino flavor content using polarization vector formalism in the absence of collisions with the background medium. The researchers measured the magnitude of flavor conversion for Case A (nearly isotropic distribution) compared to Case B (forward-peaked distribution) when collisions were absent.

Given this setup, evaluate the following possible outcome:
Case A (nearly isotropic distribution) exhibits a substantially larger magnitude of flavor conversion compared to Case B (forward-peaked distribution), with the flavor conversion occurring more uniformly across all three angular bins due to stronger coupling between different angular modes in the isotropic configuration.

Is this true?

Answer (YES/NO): NO